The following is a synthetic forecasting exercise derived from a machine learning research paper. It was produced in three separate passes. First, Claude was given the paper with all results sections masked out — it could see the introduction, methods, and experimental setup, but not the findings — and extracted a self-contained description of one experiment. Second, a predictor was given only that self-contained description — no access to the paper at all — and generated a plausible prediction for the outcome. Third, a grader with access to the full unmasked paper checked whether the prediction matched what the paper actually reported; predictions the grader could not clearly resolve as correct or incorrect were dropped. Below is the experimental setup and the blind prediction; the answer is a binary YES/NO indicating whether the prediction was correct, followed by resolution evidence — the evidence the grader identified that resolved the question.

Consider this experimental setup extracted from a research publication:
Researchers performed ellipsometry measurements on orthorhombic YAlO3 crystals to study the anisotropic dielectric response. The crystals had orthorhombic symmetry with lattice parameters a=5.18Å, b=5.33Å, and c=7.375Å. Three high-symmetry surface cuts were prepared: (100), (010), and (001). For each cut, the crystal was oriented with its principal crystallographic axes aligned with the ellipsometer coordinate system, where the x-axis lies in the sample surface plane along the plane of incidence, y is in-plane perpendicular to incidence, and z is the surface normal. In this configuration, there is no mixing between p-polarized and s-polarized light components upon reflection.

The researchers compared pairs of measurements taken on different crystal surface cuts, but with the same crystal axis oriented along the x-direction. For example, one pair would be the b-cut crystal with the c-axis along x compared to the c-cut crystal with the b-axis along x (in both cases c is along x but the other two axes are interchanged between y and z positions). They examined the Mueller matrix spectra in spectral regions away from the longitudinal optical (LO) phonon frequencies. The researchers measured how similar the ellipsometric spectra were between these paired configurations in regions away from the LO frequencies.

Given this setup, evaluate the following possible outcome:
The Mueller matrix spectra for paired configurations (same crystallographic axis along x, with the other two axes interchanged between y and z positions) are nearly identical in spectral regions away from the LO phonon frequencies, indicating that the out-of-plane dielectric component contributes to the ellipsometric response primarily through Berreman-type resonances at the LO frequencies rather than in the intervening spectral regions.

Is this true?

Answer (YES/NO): YES